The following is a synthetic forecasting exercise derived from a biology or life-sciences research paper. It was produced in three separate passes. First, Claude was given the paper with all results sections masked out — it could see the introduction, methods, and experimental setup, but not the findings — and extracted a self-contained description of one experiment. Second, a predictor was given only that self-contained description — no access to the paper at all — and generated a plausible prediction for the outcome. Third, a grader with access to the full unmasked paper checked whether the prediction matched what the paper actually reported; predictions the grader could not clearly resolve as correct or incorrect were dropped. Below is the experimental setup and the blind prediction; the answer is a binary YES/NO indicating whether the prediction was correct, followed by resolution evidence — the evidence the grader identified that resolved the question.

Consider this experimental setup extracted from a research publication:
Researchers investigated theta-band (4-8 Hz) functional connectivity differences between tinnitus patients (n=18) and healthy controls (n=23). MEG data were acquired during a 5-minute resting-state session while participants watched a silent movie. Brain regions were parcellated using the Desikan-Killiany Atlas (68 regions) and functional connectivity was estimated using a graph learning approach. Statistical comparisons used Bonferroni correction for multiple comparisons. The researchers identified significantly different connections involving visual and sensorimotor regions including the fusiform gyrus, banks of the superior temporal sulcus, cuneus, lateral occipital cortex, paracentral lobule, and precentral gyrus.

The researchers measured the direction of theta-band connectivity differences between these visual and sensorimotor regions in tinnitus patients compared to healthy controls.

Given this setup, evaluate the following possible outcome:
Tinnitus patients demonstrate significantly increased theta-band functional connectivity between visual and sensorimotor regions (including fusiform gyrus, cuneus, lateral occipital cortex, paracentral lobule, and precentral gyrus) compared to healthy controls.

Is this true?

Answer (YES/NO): NO